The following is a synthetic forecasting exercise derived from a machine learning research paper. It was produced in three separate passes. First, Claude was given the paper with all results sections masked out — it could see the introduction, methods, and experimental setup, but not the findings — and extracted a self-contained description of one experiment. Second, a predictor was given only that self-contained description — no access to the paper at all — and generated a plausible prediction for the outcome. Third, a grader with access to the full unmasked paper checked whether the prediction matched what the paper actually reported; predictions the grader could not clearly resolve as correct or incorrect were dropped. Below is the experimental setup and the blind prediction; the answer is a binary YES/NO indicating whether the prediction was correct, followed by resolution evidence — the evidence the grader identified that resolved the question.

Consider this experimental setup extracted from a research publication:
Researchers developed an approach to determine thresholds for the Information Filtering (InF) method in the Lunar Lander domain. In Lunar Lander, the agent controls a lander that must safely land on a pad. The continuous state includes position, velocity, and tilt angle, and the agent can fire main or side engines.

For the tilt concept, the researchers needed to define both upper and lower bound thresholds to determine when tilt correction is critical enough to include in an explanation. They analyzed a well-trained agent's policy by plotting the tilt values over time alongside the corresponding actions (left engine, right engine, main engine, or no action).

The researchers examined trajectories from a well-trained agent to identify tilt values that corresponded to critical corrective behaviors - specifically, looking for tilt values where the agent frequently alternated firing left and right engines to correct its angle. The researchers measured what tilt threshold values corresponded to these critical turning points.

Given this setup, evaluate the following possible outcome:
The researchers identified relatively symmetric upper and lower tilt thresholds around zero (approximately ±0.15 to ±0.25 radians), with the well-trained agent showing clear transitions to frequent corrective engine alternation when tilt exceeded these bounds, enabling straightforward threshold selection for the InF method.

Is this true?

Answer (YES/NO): NO